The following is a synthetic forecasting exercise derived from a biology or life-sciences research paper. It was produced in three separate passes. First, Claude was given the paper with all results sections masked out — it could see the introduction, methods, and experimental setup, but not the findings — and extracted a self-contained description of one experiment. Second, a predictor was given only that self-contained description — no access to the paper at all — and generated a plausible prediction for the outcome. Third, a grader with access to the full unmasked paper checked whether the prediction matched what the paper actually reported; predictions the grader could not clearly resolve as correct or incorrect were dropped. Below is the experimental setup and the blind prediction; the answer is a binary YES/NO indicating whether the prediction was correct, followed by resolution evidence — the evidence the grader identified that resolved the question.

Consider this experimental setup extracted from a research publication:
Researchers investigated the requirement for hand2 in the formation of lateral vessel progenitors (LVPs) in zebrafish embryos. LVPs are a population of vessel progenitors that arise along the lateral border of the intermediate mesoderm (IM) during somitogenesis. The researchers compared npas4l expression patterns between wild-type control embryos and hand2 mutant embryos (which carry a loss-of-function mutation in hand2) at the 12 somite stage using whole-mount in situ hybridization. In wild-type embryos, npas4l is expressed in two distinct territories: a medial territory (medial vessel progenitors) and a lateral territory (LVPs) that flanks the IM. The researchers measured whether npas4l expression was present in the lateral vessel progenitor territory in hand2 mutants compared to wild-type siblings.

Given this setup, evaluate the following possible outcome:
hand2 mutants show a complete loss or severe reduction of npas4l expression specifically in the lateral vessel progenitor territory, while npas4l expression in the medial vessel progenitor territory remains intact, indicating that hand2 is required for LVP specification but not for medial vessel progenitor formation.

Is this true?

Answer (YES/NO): YES